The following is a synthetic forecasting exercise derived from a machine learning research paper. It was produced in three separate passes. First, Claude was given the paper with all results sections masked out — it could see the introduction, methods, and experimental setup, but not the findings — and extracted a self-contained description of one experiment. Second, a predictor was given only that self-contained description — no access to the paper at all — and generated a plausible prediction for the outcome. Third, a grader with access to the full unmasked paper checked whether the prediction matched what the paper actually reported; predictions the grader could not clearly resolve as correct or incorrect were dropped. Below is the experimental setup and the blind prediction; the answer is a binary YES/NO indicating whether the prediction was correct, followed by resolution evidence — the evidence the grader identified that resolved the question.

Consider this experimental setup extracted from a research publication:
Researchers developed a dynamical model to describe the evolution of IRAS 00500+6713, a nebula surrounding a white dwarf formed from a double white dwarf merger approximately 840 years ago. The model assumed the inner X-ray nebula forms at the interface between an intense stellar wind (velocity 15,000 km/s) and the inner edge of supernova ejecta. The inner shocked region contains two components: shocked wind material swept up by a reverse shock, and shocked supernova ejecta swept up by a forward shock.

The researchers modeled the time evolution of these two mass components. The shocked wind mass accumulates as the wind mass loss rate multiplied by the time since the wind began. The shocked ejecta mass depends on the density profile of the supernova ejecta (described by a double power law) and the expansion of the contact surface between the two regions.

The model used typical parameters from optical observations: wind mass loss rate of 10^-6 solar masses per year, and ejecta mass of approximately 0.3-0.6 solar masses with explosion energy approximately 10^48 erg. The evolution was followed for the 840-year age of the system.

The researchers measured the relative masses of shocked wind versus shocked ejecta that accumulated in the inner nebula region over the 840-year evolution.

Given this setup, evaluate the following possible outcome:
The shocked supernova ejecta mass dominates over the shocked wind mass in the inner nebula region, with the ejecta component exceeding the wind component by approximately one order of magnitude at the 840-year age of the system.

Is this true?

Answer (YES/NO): NO